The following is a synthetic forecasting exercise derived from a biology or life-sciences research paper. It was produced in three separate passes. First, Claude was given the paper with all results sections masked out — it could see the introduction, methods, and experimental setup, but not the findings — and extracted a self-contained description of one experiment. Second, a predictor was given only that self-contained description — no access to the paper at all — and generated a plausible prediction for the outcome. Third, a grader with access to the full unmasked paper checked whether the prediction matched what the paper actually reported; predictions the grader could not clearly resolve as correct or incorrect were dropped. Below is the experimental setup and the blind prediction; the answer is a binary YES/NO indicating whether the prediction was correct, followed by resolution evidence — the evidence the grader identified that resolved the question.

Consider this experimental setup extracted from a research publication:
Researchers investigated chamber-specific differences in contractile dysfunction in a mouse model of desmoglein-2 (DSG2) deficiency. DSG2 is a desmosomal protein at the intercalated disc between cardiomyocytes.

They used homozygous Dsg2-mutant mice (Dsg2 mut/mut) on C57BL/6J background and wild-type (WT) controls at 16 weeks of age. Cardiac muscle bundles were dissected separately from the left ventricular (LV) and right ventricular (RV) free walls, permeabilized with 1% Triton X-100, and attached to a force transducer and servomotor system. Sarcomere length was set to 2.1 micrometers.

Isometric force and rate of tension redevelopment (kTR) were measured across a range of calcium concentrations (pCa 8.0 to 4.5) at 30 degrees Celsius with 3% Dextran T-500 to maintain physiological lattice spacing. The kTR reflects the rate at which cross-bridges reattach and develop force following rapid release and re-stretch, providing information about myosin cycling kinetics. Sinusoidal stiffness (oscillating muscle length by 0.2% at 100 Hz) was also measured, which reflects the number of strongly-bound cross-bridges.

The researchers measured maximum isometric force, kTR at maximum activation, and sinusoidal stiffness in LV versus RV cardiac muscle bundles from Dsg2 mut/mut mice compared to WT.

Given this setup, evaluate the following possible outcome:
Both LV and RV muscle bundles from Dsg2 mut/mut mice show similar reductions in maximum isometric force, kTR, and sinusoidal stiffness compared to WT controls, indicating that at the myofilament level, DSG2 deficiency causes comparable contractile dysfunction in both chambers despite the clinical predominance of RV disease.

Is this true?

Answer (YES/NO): NO